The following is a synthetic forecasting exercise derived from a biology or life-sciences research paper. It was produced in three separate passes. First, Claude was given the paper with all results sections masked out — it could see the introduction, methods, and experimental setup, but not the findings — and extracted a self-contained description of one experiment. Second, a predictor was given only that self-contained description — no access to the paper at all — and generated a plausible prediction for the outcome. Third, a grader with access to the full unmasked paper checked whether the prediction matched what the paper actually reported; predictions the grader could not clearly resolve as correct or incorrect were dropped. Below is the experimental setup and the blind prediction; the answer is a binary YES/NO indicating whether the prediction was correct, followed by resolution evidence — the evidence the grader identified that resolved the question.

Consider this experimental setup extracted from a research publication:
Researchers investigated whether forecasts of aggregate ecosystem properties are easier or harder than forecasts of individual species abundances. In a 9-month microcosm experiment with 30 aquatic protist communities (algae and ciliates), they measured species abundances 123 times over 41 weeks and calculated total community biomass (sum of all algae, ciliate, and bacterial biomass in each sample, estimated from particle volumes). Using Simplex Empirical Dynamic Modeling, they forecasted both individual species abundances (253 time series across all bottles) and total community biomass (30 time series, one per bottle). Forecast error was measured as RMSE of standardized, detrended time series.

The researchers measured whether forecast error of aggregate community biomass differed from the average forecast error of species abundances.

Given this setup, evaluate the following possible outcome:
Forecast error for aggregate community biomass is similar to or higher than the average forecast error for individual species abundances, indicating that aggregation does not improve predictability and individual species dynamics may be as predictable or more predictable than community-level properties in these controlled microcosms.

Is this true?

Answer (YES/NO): YES